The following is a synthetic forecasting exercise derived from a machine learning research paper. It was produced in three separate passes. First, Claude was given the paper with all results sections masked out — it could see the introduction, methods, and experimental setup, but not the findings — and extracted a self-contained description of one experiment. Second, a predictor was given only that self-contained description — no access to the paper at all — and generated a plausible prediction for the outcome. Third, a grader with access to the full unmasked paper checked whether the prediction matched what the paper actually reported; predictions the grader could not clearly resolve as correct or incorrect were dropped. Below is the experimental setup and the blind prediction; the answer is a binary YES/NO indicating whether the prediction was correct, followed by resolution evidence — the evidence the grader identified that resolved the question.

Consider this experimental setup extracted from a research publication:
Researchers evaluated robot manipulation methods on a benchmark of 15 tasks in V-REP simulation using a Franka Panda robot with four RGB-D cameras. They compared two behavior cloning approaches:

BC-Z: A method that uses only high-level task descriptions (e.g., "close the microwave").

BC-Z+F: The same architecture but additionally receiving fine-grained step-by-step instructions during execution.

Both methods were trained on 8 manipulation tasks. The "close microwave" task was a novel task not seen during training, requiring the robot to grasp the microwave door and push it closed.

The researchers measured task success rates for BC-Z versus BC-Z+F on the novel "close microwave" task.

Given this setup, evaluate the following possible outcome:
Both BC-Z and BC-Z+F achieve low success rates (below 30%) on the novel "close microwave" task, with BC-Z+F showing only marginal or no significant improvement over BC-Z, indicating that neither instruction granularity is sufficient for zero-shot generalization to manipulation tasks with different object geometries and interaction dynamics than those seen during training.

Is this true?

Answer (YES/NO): NO